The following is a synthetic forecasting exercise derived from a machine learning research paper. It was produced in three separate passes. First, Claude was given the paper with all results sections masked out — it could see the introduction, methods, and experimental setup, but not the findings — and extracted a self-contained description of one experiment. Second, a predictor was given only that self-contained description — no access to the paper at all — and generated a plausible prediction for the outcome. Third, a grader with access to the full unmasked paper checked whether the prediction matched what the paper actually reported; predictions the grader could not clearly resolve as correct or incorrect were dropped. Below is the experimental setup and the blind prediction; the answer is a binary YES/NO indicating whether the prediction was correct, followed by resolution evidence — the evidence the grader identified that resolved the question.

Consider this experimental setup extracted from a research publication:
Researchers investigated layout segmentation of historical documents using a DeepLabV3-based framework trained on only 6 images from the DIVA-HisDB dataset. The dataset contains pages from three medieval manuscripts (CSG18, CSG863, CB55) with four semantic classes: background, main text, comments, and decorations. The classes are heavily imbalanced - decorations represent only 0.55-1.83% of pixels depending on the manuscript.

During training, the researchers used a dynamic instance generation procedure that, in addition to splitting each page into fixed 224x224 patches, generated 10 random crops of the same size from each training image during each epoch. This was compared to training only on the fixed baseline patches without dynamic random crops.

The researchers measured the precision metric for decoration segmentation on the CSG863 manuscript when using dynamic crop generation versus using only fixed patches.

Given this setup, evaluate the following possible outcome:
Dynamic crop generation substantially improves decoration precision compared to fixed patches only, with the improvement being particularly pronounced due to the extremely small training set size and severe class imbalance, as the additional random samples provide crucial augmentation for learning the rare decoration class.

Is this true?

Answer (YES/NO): NO